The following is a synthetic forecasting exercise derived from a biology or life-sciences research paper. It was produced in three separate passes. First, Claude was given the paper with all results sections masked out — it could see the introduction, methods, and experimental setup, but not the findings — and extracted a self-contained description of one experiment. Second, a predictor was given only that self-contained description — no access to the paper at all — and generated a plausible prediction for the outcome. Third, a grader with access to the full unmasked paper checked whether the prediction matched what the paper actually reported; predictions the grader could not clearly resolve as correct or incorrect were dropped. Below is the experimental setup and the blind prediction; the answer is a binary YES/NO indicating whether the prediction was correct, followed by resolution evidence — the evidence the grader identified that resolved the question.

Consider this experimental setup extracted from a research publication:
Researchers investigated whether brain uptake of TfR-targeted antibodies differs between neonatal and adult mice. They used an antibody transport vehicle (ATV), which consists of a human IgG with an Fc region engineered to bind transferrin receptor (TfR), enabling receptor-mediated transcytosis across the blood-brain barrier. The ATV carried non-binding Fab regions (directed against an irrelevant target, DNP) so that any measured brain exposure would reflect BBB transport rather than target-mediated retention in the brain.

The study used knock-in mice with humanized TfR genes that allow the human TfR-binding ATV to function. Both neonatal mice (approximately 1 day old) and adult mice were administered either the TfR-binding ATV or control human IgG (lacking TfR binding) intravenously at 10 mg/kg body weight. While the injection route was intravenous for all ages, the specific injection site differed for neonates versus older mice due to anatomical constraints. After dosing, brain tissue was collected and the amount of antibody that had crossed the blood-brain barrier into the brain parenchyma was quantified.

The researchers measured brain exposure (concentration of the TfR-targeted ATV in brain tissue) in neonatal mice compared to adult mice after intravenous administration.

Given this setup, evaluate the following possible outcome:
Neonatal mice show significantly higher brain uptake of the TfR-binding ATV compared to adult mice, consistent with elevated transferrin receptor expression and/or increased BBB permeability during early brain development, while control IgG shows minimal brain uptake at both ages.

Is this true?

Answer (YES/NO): NO